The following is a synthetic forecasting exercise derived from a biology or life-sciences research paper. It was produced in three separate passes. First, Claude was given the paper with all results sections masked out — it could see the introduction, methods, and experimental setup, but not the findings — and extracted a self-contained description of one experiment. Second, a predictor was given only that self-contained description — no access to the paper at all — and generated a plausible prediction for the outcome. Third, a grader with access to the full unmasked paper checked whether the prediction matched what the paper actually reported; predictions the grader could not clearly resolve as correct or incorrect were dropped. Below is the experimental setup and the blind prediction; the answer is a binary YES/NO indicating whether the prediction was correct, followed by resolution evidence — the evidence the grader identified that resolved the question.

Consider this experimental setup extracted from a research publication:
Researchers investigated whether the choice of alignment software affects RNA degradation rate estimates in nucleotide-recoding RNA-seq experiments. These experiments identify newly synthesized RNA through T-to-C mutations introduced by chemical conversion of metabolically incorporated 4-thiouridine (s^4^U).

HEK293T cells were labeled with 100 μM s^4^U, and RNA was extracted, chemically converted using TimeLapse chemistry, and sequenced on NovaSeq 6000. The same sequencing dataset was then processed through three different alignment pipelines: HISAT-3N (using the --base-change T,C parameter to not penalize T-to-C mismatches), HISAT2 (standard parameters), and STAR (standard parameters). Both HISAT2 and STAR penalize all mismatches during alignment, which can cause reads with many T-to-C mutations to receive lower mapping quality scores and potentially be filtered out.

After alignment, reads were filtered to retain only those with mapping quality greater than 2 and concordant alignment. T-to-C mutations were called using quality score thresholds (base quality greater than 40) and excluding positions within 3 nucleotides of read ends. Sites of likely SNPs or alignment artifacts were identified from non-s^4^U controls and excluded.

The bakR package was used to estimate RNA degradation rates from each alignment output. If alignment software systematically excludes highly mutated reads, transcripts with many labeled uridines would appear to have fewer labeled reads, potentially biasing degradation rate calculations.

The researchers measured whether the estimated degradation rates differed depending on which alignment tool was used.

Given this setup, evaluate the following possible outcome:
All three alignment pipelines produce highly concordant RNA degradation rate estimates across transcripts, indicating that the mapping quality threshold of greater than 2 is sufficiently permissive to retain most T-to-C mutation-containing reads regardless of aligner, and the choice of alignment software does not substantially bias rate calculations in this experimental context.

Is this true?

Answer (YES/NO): NO